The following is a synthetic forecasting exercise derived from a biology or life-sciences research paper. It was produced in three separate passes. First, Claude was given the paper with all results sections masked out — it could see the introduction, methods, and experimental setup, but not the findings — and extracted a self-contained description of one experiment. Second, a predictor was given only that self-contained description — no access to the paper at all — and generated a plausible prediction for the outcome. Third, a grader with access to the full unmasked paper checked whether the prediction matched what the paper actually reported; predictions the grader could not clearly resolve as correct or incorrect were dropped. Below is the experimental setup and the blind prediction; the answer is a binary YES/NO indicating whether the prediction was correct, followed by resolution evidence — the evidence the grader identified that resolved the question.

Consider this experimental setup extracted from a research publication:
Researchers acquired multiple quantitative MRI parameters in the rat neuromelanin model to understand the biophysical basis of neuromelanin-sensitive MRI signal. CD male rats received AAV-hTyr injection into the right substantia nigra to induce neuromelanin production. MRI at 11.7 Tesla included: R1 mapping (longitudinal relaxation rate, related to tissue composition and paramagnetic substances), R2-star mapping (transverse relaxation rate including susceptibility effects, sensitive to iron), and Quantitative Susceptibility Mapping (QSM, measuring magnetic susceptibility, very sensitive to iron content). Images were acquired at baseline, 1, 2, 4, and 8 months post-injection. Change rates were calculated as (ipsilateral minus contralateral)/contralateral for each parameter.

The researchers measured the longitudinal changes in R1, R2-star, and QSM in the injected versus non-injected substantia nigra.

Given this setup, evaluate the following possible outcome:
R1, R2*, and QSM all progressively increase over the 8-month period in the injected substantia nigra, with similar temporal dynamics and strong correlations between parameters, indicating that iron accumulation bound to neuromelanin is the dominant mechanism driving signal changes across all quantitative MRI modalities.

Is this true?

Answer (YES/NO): NO